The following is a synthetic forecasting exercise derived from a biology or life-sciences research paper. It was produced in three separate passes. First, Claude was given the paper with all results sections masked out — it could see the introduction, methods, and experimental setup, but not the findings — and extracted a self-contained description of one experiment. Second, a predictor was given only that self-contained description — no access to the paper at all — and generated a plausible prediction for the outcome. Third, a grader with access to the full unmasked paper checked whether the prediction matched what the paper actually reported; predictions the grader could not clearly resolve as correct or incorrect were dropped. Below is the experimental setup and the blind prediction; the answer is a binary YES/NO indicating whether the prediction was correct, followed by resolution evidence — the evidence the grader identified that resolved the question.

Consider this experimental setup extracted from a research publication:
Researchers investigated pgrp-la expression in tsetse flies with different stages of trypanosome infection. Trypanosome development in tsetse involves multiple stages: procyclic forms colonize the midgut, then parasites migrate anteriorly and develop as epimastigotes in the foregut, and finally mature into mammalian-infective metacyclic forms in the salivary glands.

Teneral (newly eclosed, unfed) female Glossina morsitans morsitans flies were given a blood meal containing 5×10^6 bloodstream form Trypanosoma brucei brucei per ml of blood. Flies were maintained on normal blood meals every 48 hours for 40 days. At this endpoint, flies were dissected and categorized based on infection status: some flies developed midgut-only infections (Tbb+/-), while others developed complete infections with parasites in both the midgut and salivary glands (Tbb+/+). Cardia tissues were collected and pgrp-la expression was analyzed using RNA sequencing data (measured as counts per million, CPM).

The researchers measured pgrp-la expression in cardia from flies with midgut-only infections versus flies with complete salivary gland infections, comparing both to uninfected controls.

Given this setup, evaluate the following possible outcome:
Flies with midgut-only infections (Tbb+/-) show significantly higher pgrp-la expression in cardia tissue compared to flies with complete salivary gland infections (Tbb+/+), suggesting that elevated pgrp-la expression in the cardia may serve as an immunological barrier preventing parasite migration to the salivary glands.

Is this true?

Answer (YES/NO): NO